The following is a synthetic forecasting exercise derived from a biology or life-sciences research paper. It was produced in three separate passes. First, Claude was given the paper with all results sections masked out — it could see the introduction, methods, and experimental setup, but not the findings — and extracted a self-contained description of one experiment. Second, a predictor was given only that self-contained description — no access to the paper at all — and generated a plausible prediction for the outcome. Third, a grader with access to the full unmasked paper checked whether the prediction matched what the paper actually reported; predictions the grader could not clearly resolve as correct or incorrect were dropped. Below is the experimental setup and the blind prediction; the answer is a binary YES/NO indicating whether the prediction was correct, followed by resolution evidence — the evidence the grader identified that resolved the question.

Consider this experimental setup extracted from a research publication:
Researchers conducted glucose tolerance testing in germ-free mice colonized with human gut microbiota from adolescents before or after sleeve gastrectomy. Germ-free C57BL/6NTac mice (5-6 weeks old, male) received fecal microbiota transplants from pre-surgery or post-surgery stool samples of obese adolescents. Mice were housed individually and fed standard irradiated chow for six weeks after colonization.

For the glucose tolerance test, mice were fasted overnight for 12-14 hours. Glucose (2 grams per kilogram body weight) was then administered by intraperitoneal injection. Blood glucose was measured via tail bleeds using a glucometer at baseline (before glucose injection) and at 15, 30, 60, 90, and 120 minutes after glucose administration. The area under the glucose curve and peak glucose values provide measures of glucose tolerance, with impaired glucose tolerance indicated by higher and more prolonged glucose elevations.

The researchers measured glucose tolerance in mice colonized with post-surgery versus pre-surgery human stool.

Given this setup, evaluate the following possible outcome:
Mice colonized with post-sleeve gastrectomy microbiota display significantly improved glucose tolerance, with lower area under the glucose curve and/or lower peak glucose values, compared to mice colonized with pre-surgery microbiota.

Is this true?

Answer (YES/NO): NO